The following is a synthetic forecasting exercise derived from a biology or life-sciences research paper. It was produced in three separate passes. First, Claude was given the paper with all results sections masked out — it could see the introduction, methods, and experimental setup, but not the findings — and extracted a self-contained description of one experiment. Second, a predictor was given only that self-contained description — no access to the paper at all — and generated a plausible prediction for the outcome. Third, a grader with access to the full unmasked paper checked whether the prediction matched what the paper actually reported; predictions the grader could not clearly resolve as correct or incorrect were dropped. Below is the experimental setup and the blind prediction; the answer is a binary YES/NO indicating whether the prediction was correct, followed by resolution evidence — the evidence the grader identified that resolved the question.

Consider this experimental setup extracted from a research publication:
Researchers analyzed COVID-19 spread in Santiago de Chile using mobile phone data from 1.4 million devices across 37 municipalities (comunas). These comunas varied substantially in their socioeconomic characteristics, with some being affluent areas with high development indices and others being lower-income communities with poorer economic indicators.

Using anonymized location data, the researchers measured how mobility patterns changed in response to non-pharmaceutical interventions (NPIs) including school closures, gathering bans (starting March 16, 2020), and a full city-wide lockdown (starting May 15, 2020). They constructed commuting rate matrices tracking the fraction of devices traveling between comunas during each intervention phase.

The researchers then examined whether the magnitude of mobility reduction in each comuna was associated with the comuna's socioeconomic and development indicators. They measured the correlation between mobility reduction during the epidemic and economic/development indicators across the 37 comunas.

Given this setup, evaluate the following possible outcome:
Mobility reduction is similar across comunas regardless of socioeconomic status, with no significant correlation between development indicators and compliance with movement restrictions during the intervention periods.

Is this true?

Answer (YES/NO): NO